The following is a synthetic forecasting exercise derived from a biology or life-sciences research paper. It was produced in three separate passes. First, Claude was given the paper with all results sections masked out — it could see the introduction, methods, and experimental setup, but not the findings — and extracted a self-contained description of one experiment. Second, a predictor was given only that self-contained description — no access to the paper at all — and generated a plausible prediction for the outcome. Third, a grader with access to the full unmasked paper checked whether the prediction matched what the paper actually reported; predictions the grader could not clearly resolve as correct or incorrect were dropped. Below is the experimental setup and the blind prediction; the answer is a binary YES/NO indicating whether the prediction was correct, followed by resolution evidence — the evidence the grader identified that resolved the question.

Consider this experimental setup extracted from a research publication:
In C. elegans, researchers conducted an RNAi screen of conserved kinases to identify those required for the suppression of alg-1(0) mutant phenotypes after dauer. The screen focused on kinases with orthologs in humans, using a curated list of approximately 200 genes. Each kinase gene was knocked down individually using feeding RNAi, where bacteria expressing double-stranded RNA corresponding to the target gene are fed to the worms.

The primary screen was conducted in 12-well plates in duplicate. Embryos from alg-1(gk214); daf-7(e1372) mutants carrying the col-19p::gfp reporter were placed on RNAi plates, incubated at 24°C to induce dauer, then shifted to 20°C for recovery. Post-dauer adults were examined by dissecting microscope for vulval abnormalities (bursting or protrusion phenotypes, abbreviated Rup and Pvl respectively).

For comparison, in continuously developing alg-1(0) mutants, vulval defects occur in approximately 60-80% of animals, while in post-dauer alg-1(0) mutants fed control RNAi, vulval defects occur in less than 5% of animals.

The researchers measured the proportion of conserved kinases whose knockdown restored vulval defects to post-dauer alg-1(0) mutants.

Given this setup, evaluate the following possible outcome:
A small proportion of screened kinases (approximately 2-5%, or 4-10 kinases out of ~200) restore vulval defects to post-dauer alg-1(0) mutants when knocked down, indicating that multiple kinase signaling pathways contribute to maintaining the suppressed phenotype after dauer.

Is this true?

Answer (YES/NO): YES